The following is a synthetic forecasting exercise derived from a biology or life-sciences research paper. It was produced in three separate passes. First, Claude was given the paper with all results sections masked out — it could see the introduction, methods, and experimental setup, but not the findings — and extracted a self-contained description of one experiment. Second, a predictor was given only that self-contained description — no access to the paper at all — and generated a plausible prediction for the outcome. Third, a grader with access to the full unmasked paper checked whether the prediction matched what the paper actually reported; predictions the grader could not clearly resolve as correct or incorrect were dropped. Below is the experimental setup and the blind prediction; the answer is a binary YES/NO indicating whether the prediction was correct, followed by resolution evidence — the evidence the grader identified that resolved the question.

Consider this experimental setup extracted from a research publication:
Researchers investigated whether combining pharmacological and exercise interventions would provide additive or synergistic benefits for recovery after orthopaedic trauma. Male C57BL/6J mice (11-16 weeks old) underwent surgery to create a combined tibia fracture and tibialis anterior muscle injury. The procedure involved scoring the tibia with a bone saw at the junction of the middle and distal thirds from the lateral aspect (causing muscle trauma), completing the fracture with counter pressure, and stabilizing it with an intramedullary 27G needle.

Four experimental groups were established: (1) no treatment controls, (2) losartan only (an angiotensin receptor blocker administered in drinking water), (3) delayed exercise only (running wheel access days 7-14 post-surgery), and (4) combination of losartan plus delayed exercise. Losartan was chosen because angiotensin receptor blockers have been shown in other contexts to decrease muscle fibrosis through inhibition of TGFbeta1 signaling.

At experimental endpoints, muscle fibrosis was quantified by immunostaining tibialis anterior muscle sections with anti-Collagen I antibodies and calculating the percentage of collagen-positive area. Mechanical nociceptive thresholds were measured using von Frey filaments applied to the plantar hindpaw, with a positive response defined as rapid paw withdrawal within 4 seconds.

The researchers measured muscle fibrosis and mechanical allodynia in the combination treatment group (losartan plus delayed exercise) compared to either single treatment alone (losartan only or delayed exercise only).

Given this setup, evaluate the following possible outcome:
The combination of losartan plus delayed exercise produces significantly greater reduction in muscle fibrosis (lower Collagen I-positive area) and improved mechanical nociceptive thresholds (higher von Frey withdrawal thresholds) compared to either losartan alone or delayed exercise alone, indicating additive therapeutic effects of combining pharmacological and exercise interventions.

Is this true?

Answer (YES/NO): NO